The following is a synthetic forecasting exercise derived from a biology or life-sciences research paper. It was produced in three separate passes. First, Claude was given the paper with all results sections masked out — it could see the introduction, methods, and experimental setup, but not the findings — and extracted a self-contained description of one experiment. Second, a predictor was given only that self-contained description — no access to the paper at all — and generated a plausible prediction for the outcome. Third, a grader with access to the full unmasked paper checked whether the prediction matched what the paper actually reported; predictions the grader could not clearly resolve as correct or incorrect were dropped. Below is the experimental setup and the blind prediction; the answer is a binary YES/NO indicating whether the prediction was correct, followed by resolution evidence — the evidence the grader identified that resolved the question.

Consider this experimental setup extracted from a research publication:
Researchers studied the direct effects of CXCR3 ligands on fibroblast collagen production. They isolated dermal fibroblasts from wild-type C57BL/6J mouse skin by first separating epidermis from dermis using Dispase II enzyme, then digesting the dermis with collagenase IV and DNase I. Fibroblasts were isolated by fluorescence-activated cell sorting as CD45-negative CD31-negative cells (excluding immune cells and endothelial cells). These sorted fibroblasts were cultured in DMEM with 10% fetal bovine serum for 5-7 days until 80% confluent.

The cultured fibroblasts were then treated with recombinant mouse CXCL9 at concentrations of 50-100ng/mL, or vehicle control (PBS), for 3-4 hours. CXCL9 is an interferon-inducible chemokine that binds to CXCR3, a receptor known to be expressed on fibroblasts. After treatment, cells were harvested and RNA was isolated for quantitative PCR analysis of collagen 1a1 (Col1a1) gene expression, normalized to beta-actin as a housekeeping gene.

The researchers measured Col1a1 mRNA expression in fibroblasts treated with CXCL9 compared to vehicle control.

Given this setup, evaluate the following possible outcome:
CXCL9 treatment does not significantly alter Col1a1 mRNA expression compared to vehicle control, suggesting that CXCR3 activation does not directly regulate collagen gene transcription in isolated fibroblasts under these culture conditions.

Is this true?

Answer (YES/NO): NO